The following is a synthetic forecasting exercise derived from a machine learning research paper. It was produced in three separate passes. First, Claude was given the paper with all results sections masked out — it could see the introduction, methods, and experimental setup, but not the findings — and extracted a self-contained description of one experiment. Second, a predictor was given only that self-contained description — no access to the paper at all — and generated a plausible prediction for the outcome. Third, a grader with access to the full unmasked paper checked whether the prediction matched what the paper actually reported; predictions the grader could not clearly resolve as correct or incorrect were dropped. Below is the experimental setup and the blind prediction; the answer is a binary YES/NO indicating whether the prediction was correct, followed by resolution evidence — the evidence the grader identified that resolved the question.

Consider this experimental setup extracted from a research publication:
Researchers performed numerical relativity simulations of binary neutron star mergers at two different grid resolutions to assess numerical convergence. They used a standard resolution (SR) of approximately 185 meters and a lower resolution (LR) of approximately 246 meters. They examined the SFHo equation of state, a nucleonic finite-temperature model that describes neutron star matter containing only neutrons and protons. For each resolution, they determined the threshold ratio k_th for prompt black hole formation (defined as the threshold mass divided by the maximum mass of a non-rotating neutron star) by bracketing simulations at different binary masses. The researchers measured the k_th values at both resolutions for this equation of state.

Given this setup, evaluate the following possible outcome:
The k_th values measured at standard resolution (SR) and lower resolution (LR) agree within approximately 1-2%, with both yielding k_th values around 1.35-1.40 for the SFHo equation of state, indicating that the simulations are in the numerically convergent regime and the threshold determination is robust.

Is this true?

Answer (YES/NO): NO